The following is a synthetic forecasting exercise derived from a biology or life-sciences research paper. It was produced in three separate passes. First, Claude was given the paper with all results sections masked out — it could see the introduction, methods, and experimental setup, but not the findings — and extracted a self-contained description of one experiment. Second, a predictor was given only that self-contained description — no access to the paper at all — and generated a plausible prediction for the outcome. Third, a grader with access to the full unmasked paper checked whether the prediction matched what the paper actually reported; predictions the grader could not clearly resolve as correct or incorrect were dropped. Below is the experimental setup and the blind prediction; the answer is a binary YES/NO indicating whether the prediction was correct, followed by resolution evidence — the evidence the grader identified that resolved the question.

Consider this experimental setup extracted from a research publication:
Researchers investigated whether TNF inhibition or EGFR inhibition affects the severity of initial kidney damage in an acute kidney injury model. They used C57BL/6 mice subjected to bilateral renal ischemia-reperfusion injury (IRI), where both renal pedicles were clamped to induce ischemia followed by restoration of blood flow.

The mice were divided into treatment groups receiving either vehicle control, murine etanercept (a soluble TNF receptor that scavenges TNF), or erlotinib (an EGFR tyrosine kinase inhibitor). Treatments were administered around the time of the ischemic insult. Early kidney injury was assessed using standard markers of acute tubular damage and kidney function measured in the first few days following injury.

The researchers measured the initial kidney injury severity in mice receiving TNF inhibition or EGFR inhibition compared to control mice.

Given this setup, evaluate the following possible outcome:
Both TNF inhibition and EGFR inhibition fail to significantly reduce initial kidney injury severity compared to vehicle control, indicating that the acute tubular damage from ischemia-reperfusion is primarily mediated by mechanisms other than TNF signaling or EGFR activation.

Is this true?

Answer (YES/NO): YES